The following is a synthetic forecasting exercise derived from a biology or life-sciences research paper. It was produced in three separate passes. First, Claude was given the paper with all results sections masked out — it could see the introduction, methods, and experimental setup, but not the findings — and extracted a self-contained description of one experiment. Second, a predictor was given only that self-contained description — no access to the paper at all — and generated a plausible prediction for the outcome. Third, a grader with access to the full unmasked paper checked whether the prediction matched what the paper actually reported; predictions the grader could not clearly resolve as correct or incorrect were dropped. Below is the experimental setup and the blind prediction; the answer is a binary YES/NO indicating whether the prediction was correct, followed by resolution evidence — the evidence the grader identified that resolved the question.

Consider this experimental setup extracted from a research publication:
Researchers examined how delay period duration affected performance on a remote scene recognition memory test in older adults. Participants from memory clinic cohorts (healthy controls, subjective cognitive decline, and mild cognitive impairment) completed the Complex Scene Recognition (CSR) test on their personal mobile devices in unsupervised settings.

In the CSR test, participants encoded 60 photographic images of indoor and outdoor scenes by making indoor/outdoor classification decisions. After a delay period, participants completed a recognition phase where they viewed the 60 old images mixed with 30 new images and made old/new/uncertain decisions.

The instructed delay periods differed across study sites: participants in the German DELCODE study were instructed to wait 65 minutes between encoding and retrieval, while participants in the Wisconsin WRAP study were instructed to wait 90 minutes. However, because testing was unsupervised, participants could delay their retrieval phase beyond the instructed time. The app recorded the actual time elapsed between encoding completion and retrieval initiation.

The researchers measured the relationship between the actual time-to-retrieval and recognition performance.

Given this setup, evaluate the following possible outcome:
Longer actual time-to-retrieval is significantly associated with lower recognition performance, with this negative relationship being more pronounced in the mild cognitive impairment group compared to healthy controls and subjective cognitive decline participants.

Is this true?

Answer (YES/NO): NO